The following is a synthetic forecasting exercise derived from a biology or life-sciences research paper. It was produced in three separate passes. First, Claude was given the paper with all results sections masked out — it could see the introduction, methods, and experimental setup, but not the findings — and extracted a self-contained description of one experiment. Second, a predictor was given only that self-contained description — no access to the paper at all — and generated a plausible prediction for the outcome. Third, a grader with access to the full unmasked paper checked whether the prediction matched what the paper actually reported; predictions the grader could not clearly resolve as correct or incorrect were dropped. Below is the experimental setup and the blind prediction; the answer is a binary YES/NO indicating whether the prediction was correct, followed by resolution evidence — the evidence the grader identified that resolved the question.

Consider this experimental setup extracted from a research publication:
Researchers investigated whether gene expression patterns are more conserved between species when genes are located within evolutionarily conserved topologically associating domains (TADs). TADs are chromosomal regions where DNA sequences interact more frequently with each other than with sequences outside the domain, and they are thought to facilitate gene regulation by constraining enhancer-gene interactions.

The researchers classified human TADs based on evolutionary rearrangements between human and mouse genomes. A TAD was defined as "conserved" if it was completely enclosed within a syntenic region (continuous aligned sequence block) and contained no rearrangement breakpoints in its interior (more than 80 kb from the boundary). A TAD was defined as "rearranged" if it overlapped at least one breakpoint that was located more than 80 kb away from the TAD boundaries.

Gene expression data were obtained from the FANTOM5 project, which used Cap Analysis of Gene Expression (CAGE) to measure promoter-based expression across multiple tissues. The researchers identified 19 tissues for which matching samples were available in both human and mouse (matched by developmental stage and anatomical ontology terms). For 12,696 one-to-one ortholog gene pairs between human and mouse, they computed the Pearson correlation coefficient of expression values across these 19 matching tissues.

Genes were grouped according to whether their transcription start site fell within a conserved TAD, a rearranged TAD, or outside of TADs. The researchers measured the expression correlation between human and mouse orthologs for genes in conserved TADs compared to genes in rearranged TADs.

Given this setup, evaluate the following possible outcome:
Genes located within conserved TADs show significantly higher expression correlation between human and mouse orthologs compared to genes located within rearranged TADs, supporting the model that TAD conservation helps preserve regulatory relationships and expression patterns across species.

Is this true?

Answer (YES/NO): YES